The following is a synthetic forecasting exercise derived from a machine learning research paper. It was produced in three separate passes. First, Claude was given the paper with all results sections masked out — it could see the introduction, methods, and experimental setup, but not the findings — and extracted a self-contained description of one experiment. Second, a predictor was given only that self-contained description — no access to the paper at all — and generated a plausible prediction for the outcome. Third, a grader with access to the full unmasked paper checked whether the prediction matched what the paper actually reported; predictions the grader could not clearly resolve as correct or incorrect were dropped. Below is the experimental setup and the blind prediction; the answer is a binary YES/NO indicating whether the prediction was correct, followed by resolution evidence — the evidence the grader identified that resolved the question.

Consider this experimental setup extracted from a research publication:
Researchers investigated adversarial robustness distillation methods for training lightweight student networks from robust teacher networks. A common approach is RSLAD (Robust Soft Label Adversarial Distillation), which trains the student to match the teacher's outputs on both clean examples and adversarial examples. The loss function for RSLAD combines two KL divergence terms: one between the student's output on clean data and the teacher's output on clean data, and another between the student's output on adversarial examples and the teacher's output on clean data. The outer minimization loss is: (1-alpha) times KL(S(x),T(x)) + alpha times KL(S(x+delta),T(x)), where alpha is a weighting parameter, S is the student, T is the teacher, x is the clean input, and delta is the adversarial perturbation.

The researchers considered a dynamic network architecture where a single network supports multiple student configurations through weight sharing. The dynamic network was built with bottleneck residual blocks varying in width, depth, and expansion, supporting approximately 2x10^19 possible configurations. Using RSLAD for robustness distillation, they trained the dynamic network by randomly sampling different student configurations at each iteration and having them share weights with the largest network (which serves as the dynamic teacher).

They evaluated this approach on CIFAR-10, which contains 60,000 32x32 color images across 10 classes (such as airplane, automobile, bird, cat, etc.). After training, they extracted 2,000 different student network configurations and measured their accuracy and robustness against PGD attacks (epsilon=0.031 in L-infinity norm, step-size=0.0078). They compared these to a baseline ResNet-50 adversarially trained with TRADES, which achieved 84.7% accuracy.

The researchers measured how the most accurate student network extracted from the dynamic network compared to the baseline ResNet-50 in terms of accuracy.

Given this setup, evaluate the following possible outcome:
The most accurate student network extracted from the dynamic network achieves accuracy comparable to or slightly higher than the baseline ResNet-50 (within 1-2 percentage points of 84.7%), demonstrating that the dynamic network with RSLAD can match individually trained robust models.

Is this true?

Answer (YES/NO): NO